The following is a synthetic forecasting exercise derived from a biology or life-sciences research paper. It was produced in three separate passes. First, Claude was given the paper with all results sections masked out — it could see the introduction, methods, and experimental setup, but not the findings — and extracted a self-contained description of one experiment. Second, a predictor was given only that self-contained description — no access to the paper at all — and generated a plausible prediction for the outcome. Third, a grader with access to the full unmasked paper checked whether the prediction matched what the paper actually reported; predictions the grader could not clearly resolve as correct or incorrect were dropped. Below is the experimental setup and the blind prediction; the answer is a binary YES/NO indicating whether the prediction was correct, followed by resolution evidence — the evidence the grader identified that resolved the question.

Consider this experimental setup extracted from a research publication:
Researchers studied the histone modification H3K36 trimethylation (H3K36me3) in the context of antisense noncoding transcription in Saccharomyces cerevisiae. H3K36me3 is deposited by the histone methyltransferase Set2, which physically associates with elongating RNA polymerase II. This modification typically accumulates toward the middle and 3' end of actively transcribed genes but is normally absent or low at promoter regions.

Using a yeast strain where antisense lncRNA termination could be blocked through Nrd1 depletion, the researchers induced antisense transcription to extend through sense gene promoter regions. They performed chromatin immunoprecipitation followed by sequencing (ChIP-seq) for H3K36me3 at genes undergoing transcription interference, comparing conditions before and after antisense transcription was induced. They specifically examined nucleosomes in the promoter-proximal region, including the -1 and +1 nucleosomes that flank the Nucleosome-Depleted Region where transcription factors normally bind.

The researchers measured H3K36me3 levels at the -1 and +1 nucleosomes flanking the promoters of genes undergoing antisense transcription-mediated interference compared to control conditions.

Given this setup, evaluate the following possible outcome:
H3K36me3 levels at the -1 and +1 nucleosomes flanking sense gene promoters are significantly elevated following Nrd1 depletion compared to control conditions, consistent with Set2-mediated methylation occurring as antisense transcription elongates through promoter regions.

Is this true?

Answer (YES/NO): NO